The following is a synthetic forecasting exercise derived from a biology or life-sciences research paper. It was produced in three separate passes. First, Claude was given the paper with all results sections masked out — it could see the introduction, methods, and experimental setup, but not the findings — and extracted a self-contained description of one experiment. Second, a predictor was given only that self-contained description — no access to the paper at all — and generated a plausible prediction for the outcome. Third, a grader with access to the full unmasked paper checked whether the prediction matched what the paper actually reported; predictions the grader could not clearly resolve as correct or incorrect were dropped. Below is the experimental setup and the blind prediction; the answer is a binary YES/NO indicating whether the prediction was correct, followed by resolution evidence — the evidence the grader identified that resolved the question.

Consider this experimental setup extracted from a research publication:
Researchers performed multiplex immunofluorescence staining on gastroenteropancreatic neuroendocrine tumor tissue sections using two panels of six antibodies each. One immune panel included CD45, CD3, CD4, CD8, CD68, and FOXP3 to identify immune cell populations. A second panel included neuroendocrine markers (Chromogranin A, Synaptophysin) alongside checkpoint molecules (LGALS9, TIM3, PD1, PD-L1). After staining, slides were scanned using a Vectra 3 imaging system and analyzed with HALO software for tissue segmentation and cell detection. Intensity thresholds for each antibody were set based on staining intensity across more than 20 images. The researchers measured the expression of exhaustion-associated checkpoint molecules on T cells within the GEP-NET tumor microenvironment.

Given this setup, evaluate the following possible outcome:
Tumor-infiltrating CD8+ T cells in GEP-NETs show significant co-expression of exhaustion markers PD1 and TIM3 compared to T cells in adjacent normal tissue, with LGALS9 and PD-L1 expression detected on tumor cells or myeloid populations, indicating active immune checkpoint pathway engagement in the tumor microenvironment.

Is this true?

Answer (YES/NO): NO